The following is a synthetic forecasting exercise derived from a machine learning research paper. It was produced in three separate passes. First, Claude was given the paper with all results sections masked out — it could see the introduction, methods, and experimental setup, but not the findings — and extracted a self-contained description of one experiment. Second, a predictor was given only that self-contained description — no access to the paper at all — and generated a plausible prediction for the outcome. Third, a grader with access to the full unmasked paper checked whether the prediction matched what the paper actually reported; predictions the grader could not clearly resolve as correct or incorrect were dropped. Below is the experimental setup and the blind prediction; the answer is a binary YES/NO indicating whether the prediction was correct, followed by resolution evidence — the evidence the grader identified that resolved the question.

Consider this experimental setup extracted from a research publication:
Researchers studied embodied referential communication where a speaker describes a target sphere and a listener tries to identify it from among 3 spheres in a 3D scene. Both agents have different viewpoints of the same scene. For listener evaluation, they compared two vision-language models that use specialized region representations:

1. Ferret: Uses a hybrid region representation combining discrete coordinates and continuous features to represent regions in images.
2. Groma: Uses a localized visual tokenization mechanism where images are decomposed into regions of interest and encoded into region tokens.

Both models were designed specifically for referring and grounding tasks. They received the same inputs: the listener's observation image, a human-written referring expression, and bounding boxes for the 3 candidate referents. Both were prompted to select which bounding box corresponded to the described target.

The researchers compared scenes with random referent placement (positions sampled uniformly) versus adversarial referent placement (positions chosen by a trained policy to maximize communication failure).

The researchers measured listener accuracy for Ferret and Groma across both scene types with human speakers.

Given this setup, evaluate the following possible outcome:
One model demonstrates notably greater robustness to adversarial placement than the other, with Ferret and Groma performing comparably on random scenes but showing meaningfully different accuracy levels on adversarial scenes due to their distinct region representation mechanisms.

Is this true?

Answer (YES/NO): NO